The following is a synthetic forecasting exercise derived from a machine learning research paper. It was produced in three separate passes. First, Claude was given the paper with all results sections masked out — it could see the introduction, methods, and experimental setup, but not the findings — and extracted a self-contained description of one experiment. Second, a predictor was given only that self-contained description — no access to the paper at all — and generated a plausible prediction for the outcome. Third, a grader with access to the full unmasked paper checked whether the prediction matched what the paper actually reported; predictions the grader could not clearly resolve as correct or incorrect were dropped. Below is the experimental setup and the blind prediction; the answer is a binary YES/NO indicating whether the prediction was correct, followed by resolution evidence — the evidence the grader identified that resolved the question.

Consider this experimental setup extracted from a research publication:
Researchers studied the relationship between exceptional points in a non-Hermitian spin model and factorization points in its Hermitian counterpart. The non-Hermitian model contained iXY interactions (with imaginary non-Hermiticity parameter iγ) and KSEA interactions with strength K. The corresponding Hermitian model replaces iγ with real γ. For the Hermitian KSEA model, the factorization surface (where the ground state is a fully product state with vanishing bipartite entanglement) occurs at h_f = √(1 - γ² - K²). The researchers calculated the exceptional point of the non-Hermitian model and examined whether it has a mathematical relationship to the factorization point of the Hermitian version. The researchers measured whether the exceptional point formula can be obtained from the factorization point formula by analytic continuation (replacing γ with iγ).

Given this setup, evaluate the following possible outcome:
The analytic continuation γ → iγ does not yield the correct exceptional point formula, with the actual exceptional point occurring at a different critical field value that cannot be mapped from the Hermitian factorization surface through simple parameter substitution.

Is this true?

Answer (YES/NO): NO